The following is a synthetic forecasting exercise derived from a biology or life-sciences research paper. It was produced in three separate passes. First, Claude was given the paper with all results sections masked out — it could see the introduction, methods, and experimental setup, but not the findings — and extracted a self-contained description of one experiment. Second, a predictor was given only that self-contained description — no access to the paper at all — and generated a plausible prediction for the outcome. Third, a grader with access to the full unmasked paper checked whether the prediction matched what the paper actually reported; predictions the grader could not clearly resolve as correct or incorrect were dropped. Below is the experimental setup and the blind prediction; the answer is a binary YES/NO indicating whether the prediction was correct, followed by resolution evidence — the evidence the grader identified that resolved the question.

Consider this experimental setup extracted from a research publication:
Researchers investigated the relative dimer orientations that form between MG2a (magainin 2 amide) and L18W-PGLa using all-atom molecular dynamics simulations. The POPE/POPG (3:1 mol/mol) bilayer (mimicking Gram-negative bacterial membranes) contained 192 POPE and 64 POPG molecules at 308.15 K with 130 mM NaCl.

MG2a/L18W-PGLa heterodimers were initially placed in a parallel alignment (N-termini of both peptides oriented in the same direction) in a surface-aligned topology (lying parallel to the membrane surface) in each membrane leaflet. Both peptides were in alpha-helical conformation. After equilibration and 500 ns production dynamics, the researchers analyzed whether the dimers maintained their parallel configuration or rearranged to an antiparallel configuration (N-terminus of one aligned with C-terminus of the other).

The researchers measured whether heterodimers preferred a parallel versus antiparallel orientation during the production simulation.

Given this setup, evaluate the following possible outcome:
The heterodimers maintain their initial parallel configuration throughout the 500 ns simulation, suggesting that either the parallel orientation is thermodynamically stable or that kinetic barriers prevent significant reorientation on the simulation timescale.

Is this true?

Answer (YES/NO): YES